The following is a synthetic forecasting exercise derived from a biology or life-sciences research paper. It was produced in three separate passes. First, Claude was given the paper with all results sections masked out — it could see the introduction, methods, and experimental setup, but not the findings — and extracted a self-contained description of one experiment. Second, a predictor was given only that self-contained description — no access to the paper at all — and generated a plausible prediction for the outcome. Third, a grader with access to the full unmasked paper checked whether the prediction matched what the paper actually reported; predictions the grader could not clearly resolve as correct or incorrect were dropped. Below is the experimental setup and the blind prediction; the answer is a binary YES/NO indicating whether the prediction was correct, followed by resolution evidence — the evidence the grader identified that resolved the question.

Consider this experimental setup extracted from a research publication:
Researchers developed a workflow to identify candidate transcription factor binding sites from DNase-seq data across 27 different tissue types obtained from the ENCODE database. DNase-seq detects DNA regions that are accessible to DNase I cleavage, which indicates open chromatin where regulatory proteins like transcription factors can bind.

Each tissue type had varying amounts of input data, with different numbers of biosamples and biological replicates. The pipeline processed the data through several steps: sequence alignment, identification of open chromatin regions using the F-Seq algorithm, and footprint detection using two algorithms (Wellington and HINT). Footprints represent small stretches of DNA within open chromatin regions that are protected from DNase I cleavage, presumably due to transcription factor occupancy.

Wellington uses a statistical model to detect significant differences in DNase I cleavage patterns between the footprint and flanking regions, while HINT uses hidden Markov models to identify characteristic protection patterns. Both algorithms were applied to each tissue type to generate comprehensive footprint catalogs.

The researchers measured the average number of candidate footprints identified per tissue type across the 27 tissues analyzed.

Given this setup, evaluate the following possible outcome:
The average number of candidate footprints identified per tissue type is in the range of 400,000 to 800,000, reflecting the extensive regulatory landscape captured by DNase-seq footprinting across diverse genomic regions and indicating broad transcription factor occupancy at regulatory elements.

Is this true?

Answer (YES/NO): NO